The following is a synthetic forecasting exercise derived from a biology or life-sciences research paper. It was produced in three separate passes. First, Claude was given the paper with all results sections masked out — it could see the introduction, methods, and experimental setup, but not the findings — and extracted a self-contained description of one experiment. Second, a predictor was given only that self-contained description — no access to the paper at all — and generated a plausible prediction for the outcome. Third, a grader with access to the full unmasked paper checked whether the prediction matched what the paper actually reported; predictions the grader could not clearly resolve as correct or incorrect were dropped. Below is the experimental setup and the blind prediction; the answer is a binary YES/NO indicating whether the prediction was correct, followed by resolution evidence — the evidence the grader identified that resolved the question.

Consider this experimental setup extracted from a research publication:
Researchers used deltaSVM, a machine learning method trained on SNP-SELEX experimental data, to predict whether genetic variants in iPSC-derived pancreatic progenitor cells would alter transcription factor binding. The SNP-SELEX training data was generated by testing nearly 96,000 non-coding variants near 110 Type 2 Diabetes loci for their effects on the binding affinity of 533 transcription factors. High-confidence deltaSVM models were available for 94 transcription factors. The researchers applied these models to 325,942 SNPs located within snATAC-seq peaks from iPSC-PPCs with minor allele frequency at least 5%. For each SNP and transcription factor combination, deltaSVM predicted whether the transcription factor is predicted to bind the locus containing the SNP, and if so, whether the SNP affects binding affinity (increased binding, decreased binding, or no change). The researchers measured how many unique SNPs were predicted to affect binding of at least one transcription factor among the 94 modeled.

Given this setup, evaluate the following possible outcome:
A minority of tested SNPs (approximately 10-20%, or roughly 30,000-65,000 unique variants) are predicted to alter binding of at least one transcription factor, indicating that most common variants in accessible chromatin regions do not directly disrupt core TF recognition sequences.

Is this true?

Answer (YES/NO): YES